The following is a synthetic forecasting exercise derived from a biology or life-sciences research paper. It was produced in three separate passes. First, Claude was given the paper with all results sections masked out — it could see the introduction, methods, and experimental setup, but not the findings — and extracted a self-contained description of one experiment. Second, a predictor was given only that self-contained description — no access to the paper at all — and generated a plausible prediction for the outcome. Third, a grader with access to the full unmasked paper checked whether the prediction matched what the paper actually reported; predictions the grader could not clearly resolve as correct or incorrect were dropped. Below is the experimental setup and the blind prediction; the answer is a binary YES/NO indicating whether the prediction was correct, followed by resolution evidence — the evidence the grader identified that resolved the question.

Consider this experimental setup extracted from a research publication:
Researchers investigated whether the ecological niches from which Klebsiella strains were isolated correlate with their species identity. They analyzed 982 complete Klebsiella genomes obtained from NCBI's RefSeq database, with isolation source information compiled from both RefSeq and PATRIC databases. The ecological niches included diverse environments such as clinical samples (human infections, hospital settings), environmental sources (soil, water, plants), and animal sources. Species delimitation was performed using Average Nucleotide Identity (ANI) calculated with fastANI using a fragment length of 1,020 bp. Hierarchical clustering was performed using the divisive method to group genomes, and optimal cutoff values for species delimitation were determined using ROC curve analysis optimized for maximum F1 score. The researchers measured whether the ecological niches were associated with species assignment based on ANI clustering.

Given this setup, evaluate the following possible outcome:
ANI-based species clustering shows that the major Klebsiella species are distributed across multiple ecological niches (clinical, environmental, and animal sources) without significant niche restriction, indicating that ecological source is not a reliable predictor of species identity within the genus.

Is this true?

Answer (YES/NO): YES